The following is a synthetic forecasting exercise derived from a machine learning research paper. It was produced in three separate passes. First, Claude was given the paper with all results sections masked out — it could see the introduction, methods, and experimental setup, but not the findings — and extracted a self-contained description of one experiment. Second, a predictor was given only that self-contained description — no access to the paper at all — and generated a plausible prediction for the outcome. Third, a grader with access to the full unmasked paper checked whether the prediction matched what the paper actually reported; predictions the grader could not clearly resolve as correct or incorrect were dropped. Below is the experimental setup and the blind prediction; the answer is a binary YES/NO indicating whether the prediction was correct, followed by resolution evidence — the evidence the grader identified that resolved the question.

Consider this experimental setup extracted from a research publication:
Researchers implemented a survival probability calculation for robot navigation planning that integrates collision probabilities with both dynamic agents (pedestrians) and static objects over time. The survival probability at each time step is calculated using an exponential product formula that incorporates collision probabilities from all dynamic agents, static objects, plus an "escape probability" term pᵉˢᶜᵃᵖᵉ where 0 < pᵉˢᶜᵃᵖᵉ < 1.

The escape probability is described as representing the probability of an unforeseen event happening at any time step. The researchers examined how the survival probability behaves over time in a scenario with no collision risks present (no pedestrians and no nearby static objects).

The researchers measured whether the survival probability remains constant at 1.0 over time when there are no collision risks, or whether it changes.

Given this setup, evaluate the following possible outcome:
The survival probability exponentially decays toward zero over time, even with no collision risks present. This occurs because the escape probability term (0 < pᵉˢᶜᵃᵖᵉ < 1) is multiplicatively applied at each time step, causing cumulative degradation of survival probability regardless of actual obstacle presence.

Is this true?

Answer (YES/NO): YES